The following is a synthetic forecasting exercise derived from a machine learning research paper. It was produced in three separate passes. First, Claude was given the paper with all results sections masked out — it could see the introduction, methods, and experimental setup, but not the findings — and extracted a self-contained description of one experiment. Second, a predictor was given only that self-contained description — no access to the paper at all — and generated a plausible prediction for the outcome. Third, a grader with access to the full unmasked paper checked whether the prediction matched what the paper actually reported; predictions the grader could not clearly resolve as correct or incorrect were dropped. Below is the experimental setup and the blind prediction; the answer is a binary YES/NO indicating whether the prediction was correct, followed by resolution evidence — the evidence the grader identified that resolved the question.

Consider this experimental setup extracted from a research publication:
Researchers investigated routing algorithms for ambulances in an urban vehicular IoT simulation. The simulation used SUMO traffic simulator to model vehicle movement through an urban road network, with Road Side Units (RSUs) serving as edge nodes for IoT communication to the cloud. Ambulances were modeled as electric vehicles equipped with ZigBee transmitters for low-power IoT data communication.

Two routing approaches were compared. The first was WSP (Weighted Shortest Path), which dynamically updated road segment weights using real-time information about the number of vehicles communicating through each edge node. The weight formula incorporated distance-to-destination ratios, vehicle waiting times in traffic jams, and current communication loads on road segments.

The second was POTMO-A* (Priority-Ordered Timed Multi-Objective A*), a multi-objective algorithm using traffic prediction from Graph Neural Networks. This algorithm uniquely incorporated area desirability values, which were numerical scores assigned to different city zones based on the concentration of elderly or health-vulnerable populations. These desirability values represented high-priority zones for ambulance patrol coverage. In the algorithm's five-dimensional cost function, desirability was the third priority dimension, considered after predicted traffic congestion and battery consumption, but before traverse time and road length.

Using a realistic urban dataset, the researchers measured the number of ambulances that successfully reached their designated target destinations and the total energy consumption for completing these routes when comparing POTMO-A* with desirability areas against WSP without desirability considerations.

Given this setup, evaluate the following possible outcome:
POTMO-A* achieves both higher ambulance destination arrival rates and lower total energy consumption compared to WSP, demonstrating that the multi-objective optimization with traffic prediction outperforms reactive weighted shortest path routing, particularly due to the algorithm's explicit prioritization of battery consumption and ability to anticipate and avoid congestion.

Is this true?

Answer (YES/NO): NO